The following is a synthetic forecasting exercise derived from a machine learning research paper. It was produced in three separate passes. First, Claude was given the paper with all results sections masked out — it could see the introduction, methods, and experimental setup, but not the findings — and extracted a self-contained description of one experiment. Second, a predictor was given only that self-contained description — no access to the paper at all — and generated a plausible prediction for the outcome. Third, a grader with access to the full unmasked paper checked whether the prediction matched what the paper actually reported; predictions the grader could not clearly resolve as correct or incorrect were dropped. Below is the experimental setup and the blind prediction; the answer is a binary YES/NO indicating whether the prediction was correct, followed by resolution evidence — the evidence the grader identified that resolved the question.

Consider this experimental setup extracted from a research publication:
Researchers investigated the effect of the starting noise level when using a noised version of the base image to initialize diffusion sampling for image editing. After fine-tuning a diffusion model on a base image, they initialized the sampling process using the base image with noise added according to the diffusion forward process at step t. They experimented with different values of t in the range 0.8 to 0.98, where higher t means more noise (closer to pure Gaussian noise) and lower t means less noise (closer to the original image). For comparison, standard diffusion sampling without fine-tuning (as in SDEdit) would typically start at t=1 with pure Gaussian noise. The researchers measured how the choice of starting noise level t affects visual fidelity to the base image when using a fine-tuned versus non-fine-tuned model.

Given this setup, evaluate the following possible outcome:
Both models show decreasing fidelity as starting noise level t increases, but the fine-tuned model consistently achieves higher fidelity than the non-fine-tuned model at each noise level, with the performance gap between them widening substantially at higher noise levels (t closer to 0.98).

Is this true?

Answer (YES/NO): NO